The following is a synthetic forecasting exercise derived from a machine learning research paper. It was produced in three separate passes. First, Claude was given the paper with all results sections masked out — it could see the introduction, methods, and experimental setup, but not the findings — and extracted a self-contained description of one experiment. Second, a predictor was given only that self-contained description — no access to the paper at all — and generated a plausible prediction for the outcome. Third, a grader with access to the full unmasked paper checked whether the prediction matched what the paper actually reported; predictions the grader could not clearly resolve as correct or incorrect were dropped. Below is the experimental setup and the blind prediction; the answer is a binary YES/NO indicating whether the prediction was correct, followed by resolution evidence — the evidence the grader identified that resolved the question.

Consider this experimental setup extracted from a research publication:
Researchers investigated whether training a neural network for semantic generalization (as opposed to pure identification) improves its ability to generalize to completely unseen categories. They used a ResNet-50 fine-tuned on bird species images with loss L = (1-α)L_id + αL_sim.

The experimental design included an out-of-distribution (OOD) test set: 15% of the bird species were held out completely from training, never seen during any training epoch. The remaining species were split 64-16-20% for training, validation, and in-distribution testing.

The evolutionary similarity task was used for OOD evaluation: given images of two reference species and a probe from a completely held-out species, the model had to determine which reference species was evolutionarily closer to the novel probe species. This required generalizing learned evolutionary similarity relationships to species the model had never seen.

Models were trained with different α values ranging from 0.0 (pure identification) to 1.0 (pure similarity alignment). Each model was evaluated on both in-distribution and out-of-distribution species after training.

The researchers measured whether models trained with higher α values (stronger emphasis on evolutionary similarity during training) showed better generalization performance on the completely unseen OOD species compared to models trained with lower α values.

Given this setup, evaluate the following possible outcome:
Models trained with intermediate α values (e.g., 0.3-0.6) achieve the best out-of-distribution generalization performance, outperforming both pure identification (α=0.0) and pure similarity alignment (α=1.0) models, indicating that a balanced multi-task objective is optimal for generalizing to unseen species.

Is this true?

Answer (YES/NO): NO